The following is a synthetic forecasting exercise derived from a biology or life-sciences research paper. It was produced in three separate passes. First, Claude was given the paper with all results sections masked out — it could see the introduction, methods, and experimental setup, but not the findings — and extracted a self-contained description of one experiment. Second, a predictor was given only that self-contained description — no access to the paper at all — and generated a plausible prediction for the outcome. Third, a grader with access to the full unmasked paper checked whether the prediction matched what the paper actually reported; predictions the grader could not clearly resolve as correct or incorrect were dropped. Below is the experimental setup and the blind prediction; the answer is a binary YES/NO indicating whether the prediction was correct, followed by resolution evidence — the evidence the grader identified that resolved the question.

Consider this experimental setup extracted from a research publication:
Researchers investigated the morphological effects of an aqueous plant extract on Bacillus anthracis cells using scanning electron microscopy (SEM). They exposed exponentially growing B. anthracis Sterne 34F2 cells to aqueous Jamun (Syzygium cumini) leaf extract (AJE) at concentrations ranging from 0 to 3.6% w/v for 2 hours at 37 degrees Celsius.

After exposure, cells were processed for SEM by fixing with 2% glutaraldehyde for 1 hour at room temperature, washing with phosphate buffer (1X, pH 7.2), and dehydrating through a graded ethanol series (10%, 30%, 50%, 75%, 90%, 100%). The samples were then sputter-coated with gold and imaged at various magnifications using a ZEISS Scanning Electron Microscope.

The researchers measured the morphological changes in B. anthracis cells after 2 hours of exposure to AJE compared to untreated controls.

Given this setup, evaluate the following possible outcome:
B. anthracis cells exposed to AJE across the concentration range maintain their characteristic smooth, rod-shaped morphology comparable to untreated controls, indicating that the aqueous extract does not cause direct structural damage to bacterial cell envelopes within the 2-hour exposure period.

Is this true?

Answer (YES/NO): NO